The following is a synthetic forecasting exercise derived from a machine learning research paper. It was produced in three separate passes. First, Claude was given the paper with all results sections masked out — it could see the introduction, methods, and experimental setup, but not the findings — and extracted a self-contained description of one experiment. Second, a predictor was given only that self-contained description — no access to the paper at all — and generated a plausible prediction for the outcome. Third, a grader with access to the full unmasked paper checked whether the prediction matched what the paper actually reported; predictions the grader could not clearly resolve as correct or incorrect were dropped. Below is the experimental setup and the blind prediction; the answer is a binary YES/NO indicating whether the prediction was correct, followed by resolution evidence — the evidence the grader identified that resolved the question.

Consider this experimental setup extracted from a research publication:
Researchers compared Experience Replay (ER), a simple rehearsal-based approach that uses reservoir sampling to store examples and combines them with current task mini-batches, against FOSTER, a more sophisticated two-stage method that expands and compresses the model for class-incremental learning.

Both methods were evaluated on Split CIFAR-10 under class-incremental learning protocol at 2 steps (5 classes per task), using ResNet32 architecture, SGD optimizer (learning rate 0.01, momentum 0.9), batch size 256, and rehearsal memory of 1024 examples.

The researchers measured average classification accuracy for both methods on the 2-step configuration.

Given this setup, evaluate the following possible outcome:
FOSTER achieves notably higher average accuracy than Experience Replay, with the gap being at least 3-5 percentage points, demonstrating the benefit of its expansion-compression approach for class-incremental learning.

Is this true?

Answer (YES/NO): YES